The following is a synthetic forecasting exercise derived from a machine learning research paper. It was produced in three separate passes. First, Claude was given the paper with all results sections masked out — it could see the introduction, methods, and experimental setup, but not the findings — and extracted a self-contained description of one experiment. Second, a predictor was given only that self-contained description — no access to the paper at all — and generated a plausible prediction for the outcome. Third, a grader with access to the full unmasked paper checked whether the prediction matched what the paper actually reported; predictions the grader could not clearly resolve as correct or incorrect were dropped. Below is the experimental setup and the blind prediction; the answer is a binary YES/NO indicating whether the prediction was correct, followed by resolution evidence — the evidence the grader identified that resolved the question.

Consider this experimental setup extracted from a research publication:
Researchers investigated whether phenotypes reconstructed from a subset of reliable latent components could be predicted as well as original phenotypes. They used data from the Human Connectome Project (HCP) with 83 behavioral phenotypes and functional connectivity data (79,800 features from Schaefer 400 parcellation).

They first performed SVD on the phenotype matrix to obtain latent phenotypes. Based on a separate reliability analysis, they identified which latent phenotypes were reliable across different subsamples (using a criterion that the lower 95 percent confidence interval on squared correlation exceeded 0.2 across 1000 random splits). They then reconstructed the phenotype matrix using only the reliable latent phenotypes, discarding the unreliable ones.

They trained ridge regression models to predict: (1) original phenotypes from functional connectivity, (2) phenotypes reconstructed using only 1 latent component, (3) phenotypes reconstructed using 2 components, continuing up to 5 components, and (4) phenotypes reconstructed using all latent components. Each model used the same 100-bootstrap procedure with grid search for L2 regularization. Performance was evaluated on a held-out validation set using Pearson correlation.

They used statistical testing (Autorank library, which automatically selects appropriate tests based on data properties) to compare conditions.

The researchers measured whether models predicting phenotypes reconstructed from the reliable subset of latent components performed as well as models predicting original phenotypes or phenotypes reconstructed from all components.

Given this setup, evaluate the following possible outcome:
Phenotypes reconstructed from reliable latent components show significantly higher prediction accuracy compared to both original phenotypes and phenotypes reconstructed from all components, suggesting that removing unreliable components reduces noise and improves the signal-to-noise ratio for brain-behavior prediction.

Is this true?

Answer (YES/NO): NO